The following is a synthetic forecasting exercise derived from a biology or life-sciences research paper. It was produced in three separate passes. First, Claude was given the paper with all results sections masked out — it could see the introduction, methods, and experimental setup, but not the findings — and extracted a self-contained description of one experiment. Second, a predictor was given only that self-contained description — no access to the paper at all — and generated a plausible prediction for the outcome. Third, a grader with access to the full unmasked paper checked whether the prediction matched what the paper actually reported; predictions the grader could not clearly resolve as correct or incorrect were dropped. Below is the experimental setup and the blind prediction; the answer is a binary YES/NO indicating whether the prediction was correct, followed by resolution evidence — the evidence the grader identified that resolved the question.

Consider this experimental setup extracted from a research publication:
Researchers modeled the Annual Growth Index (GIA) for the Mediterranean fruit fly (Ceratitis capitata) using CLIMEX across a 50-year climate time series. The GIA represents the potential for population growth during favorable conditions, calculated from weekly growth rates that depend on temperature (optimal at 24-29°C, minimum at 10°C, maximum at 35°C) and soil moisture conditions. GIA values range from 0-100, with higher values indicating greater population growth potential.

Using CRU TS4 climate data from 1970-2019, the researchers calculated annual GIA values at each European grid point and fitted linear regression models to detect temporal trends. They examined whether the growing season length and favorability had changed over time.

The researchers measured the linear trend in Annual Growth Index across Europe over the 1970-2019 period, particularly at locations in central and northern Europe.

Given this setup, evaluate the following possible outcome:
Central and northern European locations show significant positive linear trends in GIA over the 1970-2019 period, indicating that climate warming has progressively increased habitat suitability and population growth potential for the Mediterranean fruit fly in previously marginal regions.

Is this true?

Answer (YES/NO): YES